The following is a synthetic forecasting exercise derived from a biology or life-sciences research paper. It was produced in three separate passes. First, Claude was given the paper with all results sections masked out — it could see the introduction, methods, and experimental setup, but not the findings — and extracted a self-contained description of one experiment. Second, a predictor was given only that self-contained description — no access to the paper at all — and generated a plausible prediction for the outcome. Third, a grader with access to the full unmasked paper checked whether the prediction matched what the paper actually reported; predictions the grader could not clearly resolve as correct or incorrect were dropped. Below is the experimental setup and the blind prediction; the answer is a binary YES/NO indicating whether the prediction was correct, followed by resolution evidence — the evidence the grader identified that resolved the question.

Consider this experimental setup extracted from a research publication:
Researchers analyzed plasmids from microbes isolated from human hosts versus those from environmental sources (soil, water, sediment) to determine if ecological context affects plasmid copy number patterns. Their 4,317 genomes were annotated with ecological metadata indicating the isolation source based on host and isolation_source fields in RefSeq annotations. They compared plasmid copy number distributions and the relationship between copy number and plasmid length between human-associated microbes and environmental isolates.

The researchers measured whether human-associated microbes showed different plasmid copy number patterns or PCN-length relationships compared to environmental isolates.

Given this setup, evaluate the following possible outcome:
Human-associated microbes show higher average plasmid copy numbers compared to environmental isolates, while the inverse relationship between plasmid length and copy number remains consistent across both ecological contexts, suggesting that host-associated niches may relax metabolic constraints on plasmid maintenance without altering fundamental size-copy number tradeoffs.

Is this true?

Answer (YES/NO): NO